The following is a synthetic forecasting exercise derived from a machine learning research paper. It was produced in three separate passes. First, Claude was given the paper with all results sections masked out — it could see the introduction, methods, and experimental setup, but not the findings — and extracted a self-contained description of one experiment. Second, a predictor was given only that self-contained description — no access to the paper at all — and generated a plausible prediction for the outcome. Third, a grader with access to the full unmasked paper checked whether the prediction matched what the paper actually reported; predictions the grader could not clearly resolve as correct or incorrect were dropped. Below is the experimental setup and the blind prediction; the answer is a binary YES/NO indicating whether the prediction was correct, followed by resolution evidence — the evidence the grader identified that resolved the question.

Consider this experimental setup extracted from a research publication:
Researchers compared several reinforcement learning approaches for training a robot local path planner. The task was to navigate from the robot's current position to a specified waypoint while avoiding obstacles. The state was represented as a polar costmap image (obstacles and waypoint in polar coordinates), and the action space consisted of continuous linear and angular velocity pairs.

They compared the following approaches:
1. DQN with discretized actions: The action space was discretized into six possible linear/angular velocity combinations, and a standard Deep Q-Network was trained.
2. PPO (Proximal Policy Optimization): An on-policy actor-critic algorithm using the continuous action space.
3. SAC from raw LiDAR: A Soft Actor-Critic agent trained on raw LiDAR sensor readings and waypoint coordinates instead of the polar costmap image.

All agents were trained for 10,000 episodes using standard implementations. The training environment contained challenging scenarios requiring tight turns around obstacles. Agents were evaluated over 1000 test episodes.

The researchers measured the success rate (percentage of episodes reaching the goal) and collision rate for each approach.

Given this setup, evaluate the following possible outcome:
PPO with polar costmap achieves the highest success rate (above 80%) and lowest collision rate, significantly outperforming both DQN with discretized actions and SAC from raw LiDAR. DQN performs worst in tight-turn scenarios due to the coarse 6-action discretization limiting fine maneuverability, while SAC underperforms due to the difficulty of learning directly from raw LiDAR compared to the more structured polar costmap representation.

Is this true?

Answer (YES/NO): NO